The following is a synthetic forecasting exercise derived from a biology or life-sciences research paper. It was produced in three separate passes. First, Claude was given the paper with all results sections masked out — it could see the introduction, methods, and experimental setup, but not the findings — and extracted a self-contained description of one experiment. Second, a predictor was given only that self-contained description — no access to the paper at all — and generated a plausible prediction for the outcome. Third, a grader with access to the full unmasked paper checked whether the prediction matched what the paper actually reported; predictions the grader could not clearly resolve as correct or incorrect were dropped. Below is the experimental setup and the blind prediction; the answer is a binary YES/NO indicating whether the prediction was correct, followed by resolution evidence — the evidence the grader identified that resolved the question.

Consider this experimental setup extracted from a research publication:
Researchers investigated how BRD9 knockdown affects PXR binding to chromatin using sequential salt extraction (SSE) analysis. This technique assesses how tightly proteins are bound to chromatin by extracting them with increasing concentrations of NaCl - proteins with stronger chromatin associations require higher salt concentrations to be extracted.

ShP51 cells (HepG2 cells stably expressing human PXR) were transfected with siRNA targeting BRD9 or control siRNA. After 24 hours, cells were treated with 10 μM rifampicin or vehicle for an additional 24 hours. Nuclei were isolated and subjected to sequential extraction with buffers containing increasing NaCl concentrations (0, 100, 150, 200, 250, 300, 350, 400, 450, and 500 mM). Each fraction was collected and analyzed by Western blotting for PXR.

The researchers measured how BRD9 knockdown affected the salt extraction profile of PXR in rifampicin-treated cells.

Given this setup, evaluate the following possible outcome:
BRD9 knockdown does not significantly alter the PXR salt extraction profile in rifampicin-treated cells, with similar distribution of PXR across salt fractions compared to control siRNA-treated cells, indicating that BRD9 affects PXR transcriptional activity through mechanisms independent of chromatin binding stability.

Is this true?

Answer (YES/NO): NO